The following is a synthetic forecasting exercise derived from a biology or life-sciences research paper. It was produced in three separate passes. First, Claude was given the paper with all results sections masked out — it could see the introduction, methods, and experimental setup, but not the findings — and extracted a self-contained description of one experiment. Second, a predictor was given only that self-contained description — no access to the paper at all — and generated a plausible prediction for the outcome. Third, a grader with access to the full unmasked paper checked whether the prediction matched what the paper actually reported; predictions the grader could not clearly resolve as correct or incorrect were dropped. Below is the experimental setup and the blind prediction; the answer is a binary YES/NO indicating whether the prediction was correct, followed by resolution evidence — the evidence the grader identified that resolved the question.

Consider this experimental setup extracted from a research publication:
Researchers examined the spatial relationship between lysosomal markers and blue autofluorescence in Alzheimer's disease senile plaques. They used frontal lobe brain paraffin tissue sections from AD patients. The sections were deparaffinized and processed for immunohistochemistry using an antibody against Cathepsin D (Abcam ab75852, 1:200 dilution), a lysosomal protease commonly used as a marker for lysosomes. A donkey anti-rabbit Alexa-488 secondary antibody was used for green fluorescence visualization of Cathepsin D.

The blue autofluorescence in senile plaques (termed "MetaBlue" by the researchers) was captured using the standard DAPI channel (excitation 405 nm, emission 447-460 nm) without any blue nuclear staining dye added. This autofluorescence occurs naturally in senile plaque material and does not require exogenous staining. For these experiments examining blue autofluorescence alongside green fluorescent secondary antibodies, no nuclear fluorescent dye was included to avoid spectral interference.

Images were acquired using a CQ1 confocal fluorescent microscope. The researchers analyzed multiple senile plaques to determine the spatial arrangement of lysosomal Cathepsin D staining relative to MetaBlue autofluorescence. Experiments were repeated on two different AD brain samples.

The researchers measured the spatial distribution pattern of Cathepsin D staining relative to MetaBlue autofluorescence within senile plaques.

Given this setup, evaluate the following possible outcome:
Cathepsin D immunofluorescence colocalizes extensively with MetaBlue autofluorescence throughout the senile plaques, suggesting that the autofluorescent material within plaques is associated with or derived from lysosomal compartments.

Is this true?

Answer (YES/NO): NO